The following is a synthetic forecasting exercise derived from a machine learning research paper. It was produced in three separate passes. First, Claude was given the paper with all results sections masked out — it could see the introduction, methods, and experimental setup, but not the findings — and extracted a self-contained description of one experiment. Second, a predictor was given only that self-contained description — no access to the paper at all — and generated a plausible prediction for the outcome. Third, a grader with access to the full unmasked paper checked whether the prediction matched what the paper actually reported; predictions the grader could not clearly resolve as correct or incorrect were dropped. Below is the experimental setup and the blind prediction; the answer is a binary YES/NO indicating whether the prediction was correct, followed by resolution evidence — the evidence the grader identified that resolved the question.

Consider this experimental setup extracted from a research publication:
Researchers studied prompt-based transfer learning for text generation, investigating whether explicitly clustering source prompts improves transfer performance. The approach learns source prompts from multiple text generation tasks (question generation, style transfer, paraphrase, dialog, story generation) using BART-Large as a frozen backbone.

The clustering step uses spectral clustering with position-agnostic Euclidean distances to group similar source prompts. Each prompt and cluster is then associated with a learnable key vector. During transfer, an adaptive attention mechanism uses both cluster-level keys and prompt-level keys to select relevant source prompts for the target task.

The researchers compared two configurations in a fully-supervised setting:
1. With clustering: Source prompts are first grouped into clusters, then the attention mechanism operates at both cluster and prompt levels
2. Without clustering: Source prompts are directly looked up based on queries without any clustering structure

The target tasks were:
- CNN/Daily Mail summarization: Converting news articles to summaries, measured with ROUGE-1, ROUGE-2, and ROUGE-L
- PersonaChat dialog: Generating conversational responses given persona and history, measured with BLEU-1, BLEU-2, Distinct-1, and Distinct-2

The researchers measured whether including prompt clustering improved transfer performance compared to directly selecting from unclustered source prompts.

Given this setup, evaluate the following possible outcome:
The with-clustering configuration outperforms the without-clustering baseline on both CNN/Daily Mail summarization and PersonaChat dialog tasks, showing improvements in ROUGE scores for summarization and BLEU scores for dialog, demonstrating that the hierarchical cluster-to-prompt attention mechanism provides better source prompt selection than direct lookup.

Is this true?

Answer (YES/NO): YES